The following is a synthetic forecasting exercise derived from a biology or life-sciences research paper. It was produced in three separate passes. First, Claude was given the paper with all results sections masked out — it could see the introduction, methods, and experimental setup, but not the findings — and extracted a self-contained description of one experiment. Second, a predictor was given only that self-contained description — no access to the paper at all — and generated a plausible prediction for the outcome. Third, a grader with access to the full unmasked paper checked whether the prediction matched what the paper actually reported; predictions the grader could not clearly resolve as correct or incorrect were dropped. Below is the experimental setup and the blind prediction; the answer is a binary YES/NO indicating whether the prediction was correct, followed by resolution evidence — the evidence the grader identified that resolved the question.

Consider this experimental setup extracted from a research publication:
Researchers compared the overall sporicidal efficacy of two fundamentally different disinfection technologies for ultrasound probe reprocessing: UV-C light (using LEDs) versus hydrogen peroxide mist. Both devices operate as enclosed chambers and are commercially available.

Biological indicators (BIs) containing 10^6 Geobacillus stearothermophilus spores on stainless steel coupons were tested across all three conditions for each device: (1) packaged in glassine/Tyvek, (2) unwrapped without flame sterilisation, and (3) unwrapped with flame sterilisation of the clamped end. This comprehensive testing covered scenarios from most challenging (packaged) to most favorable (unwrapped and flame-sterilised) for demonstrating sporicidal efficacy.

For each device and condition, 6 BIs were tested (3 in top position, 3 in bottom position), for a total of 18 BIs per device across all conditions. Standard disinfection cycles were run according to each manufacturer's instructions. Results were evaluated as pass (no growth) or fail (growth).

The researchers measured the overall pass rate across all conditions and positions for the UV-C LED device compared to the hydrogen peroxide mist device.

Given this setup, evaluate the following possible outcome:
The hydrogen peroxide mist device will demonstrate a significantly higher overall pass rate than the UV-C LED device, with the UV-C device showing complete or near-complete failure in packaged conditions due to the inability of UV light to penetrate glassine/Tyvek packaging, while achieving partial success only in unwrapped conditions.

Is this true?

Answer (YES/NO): NO